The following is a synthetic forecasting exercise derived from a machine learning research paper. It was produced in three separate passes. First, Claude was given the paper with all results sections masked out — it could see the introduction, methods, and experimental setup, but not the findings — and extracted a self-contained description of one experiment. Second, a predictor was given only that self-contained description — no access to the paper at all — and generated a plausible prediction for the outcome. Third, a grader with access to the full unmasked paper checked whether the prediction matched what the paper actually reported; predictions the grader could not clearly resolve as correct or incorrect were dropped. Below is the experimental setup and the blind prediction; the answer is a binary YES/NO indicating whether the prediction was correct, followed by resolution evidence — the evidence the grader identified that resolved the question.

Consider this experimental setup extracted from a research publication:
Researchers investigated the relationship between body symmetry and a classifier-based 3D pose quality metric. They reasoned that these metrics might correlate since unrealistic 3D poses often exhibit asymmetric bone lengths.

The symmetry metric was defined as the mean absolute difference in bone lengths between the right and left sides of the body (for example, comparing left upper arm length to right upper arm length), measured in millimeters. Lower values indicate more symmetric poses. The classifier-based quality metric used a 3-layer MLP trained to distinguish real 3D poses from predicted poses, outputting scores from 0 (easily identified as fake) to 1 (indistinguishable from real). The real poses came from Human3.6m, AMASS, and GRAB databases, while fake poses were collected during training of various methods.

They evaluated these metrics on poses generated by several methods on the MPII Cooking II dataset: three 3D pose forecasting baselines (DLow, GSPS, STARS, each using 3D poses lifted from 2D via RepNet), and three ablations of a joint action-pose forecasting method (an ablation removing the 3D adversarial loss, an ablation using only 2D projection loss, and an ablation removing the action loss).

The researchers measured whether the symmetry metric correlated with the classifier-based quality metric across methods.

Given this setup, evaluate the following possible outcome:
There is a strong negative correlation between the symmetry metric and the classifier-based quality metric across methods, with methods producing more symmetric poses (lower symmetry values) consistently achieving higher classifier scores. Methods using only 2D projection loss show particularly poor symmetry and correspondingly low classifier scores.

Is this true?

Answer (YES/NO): NO